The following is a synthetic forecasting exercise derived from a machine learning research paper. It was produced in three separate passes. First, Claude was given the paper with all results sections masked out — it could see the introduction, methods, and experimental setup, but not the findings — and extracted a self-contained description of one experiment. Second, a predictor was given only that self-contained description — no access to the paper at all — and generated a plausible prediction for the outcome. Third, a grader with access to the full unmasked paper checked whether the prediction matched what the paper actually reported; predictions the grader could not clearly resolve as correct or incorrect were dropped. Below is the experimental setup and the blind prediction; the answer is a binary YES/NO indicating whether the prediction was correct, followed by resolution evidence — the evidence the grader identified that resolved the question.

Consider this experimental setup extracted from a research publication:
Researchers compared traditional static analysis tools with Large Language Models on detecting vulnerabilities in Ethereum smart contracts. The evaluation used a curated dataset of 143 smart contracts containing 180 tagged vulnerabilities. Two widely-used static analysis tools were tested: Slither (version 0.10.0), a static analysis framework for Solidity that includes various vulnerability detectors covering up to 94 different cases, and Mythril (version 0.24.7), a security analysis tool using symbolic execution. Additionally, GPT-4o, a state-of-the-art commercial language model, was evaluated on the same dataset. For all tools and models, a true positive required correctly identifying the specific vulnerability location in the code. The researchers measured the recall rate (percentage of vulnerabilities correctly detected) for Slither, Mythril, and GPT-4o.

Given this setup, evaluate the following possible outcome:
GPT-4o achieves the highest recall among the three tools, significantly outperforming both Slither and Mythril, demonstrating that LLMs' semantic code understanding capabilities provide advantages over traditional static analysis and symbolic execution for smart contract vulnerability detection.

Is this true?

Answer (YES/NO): YES